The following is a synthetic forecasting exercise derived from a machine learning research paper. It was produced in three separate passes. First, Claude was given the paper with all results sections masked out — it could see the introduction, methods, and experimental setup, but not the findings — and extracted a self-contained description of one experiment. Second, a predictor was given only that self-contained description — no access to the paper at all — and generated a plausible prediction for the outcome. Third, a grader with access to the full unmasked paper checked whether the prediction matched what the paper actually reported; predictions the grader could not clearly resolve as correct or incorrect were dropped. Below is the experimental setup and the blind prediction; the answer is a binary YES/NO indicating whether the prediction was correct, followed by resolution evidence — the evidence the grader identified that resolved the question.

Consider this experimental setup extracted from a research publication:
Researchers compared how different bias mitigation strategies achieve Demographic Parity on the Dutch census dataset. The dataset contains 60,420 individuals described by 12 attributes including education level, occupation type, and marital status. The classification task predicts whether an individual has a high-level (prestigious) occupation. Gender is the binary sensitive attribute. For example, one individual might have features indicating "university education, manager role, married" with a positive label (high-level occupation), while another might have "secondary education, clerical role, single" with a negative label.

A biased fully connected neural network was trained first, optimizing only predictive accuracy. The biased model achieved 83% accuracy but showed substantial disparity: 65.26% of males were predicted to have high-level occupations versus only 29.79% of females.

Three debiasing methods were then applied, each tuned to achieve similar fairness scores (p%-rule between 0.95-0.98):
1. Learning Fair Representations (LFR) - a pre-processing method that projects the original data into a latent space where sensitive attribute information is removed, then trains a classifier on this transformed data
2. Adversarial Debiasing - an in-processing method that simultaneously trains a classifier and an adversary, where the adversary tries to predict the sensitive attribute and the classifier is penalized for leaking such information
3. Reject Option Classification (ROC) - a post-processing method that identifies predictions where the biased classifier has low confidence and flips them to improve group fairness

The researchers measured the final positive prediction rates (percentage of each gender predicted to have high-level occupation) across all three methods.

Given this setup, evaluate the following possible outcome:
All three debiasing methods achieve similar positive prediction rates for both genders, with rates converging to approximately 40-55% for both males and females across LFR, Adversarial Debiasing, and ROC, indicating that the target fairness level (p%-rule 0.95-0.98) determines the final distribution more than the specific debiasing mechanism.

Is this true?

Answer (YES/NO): NO